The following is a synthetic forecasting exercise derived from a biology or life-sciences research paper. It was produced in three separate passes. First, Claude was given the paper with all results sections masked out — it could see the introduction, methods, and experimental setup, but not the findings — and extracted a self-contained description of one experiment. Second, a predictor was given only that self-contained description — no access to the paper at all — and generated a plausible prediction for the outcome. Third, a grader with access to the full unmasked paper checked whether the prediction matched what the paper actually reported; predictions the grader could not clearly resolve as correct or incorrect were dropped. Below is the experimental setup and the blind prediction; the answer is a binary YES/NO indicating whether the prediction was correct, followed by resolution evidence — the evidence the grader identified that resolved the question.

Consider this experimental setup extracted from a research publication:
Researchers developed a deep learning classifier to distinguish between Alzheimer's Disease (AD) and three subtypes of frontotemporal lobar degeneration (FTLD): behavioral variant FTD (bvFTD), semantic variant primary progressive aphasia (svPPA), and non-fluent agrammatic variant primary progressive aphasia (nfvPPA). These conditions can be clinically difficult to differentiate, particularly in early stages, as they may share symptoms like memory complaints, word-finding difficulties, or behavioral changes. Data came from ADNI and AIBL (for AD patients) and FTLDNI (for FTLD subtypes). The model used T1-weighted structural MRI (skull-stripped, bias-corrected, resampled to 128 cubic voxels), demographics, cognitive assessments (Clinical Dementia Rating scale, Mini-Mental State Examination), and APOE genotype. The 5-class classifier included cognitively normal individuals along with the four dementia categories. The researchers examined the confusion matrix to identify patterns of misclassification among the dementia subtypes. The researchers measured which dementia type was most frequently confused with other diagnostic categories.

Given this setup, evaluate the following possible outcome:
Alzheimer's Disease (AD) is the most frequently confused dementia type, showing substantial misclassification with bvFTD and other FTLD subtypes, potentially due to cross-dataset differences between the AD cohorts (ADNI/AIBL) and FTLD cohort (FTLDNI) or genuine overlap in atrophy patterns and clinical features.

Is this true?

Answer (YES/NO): NO